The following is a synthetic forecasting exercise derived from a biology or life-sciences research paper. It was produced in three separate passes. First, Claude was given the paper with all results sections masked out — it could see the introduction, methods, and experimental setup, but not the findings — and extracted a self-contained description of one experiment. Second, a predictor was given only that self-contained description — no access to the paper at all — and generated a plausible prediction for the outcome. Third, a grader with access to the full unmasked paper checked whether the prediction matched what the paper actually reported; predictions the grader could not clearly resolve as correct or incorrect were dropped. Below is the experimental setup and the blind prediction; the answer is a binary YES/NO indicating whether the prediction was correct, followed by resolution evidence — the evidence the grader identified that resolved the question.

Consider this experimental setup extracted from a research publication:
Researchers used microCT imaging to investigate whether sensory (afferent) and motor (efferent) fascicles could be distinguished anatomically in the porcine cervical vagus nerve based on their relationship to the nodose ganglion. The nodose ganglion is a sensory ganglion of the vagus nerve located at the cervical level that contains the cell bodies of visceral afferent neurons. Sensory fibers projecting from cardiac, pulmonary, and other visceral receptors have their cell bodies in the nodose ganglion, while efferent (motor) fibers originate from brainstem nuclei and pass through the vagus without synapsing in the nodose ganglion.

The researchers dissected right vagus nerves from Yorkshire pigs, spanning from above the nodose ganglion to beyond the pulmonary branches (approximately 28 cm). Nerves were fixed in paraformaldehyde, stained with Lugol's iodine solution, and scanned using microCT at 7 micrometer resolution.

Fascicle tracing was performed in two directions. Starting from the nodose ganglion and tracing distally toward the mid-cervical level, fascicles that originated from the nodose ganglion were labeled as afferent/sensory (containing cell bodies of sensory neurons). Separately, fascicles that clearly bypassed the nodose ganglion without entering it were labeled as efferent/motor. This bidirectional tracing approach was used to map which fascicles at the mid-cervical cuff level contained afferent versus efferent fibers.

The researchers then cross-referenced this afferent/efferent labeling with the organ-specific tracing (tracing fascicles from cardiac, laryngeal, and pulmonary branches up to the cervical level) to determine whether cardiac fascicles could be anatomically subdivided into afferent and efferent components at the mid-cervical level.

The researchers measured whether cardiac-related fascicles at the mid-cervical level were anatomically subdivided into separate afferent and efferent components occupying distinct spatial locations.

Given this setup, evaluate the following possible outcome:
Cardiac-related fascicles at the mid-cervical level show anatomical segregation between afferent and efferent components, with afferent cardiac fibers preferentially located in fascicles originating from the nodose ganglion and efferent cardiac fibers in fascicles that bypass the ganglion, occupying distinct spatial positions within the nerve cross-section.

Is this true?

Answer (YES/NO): YES